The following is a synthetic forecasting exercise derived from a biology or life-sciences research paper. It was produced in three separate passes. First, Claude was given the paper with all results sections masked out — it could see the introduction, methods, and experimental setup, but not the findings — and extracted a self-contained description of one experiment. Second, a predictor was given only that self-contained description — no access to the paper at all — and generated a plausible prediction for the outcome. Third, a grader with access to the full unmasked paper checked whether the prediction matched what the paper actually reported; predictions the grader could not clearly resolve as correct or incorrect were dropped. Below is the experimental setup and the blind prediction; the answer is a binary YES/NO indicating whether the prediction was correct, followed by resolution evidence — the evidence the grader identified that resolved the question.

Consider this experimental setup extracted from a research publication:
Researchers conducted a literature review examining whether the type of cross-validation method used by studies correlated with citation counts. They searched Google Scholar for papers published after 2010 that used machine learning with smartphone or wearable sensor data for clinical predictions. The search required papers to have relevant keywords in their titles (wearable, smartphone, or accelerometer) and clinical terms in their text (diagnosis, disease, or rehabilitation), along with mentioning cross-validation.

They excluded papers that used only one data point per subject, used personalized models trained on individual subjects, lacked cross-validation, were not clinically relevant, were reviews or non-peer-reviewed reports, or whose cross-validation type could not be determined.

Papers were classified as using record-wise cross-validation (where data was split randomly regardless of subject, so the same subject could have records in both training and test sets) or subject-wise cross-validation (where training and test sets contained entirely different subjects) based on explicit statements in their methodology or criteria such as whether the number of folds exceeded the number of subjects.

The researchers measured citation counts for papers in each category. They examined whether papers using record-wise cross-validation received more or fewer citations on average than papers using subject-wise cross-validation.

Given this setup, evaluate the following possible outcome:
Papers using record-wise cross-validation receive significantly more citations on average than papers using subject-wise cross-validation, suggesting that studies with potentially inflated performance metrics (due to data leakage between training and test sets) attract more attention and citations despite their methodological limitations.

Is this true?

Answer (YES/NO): NO